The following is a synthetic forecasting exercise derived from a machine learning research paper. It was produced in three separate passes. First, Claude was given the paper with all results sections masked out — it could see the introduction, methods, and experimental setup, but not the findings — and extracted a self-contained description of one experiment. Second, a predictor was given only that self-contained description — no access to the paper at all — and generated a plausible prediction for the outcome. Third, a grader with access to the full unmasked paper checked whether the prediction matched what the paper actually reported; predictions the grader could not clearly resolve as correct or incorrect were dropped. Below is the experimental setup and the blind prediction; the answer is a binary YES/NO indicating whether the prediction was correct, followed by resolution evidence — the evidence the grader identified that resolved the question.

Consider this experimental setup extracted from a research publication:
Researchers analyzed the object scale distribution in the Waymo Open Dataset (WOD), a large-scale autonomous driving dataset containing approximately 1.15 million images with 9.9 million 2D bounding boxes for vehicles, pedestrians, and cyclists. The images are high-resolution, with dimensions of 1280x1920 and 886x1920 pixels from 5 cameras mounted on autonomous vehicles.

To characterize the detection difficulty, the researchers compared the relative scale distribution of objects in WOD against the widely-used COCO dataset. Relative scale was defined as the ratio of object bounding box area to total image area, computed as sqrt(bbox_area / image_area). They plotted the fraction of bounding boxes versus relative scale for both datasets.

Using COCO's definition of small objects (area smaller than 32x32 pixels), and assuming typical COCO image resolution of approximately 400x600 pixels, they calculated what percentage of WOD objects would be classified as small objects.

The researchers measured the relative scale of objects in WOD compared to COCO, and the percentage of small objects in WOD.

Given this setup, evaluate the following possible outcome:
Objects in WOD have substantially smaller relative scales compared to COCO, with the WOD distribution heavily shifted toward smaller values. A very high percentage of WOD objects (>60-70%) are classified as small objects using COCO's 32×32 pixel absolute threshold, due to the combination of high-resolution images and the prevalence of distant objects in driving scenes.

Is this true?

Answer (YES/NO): YES